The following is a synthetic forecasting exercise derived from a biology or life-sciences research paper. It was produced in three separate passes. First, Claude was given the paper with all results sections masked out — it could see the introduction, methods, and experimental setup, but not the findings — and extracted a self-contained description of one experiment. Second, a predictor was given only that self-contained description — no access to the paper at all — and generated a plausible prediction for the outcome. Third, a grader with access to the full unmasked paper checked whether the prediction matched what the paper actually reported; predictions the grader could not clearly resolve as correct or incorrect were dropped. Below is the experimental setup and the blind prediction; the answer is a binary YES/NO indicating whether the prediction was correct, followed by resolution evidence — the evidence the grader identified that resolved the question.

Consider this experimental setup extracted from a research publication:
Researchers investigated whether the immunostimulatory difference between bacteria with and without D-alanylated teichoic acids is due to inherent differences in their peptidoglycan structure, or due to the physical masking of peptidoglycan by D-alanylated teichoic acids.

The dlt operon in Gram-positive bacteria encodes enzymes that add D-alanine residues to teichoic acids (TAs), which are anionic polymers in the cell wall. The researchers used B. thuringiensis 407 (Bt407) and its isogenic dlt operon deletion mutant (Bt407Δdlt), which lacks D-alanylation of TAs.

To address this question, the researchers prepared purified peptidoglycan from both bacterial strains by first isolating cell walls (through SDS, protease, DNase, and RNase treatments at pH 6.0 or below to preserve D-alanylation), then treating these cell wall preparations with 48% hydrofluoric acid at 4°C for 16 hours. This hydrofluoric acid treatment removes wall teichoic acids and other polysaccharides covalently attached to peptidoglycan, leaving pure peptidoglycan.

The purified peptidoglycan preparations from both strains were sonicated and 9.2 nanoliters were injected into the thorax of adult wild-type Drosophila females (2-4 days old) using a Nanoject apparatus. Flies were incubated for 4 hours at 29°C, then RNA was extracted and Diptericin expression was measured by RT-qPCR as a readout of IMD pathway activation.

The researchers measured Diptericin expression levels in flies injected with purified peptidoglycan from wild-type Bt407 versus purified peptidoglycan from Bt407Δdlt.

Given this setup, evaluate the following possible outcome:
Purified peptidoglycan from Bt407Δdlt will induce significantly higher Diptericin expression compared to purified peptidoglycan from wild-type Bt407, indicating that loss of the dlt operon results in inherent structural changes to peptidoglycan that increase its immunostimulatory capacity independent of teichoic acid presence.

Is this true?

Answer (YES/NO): NO